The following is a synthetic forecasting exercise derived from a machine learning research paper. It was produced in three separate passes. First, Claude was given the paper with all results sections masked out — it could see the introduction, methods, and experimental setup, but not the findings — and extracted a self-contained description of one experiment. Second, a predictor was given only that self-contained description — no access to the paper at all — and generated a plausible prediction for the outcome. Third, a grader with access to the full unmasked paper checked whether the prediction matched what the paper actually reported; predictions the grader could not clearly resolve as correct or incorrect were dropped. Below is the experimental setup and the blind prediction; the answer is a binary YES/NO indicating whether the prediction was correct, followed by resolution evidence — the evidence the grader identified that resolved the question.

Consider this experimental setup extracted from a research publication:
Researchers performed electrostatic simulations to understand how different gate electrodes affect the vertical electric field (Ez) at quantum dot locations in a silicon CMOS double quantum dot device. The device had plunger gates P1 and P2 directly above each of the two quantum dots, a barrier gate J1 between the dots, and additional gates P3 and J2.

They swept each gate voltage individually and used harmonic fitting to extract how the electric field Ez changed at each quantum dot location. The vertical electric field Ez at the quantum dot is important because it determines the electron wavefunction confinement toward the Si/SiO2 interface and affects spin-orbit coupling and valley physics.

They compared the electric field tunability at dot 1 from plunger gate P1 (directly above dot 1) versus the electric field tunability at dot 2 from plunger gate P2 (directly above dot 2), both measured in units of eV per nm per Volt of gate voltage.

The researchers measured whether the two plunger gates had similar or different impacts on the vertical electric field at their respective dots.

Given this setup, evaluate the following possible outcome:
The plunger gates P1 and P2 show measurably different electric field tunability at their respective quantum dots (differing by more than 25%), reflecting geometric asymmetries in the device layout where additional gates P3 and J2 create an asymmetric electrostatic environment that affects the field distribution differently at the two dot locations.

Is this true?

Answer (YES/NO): NO